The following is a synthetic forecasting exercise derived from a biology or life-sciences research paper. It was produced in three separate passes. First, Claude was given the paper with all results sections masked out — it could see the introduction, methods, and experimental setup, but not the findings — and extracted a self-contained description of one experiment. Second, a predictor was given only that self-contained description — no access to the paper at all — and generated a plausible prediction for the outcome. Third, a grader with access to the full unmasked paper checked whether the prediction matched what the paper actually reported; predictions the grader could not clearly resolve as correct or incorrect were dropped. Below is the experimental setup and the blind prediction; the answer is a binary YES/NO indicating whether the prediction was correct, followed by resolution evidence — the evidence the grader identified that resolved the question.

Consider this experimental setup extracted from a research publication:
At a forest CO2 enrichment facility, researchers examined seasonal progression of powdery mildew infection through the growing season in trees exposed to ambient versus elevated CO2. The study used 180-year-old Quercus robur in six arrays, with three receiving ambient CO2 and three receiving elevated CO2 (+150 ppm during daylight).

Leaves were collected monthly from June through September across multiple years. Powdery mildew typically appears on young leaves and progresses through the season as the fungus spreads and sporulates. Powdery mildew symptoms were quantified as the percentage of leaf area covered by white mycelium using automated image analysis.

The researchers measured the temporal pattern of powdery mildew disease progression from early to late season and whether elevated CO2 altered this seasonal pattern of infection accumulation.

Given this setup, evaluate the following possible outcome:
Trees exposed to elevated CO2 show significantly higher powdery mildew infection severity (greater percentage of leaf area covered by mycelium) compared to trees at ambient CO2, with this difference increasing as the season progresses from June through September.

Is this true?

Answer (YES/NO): NO